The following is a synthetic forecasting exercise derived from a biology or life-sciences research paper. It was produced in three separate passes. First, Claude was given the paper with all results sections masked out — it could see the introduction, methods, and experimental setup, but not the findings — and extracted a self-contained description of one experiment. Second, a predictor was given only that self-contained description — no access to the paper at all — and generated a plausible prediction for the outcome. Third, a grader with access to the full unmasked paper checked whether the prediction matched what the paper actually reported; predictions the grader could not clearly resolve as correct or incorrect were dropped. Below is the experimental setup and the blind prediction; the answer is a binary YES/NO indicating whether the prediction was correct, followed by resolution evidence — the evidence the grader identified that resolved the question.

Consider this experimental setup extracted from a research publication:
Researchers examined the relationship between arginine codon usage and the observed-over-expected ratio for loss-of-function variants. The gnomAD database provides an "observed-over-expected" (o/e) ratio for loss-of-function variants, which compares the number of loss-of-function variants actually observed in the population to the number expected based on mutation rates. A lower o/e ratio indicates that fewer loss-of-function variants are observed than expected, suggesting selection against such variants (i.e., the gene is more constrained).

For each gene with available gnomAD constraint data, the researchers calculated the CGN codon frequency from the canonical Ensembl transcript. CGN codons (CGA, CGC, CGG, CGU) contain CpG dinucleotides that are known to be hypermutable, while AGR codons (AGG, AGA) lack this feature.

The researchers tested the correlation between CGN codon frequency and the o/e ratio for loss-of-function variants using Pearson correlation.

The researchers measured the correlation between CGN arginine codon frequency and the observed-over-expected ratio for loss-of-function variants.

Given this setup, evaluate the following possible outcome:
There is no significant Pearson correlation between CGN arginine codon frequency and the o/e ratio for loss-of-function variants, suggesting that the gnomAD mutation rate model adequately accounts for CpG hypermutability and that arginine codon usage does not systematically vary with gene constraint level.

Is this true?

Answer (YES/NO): NO